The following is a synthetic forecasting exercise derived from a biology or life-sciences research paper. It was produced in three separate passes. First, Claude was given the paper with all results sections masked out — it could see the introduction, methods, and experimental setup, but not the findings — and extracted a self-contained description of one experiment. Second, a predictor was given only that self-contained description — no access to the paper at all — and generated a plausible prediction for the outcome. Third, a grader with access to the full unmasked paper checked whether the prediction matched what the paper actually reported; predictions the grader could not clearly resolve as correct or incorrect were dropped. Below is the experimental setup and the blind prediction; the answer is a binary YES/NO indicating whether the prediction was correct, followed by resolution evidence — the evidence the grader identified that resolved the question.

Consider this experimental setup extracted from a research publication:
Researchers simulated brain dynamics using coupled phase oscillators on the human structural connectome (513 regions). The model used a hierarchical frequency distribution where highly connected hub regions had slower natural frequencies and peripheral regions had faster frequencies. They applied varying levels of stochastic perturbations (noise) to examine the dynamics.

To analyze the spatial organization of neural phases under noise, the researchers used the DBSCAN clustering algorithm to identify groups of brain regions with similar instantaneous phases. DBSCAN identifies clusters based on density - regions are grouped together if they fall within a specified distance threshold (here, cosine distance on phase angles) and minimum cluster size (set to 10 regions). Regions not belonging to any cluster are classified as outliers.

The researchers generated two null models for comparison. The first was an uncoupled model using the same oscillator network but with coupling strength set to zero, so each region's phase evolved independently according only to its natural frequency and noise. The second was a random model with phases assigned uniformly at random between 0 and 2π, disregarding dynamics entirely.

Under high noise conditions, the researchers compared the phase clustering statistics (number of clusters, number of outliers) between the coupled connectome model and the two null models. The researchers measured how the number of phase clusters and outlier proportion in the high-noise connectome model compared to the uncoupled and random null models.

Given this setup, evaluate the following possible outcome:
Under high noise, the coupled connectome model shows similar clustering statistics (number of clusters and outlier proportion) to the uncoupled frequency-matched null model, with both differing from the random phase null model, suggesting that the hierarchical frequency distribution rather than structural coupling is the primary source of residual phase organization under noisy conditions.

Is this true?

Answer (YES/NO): NO